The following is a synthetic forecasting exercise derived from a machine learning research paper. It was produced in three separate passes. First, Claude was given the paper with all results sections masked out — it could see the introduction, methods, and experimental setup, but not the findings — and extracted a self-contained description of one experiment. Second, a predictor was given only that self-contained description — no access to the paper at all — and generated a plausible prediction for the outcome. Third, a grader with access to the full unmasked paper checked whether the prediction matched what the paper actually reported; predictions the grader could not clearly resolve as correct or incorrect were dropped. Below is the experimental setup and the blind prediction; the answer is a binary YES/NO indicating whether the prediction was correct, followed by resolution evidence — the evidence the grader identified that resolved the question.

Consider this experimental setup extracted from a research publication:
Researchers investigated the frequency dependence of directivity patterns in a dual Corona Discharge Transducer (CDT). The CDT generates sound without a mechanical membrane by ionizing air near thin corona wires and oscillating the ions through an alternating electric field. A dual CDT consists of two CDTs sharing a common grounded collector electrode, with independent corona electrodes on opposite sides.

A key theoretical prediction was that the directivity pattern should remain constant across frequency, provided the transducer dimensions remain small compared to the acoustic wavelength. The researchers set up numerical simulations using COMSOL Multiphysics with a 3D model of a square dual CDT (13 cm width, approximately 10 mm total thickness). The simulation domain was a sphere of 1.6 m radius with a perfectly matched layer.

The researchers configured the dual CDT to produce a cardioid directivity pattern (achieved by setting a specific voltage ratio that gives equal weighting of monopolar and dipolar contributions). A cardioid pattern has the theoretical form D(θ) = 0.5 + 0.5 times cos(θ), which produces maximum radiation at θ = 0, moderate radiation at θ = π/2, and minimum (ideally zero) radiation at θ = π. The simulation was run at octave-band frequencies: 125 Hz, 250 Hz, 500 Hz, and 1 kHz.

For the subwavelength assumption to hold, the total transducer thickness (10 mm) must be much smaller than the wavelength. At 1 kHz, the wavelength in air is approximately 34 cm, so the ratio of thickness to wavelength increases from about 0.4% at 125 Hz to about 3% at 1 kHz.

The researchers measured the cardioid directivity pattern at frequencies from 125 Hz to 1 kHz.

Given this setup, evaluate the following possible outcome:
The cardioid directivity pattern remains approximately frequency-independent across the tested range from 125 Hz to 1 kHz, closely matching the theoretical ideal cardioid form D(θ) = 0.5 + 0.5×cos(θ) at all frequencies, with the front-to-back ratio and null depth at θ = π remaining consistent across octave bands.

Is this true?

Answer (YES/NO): YES